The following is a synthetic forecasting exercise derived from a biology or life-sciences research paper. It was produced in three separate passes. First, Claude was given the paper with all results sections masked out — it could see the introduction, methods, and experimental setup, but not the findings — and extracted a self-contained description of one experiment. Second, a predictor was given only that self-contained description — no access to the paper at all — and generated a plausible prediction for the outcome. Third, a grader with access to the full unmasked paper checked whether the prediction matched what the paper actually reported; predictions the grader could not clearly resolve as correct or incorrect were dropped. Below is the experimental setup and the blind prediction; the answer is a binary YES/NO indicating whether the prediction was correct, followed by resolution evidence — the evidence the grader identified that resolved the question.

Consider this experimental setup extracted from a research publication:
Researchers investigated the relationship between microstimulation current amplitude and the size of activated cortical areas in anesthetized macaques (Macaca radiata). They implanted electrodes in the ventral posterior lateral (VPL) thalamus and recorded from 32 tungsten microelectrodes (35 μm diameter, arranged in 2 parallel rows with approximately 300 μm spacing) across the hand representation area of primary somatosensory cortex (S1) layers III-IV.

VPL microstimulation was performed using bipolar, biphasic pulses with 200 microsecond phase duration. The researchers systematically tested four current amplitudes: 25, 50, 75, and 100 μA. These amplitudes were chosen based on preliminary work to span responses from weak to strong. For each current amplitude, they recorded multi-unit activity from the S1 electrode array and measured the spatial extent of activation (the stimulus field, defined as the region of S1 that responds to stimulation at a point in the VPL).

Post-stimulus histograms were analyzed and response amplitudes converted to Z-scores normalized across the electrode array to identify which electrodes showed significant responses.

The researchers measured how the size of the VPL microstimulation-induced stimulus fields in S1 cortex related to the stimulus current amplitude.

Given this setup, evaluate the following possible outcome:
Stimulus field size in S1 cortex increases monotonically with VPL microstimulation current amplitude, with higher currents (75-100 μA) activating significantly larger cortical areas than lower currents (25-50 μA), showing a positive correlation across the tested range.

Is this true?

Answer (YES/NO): YES